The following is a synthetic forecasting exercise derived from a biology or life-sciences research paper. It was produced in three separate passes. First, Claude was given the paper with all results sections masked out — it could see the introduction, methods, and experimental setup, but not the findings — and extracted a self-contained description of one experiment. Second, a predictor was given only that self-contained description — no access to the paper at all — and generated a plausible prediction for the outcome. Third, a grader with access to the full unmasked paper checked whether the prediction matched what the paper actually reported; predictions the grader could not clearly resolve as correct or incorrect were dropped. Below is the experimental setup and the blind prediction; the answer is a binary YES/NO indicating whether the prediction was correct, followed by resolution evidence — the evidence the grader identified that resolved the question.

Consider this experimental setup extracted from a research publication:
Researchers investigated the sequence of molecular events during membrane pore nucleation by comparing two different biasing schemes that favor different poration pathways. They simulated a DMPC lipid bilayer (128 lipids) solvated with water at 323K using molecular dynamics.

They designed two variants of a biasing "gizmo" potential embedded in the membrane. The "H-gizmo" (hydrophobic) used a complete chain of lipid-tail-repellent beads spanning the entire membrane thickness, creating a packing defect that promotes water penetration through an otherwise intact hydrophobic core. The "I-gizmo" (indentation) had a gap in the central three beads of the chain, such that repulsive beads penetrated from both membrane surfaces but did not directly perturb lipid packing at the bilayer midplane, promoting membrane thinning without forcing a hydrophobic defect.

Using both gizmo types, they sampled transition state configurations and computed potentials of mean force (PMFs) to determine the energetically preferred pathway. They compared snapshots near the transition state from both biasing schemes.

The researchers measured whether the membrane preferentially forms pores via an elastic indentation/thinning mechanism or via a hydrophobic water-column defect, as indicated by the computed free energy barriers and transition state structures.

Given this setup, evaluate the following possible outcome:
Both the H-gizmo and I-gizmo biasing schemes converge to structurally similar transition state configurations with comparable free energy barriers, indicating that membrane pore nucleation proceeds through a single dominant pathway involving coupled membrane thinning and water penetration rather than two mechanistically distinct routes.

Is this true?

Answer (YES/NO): NO